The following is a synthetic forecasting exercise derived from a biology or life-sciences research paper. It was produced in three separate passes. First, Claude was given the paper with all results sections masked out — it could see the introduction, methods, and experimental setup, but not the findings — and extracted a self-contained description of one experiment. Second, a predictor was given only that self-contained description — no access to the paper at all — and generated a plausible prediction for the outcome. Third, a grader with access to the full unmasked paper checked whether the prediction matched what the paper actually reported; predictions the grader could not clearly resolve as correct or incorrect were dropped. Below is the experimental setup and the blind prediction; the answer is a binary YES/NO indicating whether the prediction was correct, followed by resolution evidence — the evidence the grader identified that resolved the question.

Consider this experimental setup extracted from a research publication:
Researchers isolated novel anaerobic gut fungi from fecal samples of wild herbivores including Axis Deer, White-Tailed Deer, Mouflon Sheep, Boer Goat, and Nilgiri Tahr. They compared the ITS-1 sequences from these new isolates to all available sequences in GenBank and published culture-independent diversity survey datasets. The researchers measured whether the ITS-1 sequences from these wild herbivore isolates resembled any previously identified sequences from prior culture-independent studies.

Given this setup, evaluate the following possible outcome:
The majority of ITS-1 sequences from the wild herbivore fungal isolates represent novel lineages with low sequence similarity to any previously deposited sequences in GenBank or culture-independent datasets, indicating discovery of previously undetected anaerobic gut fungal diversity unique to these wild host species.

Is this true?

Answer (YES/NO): YES